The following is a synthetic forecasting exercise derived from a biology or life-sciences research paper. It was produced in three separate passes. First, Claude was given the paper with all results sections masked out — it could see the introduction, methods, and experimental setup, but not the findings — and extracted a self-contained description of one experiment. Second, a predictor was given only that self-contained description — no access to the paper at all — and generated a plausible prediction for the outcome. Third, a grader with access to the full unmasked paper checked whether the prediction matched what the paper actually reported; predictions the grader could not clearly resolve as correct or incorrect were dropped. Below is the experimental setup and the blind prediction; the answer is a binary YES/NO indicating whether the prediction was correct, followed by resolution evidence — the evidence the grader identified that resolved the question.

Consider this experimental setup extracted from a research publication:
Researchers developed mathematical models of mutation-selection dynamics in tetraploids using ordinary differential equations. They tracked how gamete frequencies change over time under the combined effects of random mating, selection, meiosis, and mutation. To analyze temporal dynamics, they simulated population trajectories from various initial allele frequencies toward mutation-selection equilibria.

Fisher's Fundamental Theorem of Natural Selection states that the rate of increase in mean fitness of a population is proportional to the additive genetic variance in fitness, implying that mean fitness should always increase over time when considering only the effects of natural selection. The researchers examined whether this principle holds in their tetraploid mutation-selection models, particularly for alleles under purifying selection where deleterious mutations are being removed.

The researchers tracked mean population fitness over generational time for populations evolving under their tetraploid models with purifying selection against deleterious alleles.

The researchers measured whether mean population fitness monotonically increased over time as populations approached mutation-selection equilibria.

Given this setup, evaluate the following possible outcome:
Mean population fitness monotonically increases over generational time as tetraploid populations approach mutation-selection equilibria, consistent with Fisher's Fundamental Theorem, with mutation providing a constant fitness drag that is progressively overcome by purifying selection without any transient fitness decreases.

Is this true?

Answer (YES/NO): NO